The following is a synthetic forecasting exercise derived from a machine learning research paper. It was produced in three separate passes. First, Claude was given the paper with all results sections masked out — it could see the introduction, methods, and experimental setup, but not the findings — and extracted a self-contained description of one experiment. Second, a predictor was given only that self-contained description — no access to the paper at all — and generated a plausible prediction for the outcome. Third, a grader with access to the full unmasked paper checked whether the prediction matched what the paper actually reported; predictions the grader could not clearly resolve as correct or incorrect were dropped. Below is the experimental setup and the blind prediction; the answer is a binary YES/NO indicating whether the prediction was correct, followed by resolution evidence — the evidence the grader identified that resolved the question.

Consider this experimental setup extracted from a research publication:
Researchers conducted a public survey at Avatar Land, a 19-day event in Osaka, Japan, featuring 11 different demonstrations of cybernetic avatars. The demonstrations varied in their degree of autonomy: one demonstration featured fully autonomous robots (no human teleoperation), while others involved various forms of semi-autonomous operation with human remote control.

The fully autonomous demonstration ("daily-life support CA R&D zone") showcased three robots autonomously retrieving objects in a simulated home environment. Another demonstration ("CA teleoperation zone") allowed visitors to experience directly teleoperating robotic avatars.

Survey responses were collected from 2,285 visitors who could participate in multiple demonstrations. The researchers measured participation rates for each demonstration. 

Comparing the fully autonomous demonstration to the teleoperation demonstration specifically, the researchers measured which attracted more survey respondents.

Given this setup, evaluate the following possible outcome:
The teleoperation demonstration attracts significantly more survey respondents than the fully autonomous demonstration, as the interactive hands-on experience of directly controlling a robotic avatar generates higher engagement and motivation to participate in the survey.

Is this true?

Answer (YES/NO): NO